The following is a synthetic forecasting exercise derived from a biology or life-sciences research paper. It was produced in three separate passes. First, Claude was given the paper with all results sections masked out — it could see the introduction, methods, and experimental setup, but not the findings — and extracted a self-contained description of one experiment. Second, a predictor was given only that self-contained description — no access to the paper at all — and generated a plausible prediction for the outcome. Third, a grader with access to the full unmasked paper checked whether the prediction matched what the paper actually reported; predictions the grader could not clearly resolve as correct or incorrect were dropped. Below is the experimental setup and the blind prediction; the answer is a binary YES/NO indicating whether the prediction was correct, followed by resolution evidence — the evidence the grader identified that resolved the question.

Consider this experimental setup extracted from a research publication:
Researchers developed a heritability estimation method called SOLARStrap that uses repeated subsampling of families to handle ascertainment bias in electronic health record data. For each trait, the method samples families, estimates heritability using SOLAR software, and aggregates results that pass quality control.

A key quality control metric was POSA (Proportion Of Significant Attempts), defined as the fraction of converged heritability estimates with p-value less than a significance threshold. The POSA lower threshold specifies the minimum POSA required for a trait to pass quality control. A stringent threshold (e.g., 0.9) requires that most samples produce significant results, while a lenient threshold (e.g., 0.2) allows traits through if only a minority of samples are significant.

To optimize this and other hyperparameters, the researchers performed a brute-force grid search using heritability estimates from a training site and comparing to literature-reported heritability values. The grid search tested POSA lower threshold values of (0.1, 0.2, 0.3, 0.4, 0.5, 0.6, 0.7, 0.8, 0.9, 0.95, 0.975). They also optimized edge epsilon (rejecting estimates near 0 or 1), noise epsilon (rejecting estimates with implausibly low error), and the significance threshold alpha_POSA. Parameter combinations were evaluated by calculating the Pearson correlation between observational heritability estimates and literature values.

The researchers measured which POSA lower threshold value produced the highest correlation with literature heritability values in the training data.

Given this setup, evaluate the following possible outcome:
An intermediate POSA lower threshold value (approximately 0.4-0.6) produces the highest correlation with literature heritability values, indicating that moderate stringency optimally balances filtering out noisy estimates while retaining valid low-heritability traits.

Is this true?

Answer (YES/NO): NO